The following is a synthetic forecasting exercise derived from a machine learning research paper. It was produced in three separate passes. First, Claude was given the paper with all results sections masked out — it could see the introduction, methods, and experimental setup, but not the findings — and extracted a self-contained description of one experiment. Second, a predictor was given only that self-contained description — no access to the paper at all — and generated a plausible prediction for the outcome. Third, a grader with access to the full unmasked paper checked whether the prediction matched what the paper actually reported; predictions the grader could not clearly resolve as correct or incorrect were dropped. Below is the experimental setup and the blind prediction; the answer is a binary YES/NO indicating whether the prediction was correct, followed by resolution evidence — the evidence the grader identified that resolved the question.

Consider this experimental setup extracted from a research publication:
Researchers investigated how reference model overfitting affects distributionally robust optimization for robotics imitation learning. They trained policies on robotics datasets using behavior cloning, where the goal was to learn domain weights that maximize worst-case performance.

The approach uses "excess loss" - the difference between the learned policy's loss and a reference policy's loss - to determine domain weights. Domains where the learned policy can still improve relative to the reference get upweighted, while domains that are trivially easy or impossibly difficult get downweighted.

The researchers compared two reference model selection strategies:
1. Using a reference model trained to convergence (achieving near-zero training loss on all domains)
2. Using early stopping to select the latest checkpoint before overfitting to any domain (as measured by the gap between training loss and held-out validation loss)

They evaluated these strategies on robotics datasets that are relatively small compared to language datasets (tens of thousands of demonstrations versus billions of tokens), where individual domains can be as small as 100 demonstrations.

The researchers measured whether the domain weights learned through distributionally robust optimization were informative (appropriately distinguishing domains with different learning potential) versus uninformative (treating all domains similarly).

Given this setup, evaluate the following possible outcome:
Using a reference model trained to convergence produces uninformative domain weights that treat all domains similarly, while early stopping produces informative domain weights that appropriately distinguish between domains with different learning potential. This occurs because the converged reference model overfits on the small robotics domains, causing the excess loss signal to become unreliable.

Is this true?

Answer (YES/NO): NO